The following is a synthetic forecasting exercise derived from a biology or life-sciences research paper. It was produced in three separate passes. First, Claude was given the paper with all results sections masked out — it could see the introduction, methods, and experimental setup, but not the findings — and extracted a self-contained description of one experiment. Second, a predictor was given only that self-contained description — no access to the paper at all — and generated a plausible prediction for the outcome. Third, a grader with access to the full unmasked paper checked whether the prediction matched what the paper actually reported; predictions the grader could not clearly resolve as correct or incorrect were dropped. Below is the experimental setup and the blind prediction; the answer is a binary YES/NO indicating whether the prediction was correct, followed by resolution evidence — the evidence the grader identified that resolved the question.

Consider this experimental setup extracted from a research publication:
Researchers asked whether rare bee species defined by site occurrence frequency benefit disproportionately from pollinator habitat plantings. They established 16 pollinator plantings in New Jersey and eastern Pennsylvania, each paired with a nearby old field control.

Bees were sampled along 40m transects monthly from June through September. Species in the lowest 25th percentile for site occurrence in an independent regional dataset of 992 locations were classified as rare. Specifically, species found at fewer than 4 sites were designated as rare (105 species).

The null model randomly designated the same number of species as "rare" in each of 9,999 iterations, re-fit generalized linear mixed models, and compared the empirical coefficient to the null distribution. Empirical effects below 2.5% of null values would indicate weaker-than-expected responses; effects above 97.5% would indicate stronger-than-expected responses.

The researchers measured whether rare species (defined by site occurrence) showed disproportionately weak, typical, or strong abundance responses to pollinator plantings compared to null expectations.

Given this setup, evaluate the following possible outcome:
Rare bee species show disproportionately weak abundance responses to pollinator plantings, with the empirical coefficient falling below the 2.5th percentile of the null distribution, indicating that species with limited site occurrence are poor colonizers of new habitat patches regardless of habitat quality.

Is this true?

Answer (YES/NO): YES